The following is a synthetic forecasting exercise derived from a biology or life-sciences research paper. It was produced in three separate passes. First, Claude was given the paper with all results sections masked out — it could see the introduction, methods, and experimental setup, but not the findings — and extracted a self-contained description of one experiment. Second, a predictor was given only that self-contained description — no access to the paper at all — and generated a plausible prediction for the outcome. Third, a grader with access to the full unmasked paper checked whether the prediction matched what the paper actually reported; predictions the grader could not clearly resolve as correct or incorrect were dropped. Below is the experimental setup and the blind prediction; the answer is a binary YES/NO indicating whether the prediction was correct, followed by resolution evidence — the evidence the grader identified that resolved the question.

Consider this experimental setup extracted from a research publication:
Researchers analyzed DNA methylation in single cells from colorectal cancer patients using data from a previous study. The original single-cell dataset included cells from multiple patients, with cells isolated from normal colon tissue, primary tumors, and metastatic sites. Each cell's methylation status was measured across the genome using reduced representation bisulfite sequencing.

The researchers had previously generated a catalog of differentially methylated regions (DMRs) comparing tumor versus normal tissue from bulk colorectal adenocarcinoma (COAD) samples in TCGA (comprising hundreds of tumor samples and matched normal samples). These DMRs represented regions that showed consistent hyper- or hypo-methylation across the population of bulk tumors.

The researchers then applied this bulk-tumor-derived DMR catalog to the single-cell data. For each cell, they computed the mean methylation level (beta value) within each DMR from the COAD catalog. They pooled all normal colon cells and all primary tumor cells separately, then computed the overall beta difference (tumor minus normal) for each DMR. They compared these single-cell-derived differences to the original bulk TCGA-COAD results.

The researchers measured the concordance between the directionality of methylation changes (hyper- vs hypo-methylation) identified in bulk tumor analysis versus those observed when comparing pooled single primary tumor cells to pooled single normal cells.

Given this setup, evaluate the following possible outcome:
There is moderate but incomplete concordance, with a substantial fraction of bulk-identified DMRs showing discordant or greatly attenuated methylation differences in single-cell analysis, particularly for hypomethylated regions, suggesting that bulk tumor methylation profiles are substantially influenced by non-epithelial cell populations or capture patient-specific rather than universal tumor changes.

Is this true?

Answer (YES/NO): NO